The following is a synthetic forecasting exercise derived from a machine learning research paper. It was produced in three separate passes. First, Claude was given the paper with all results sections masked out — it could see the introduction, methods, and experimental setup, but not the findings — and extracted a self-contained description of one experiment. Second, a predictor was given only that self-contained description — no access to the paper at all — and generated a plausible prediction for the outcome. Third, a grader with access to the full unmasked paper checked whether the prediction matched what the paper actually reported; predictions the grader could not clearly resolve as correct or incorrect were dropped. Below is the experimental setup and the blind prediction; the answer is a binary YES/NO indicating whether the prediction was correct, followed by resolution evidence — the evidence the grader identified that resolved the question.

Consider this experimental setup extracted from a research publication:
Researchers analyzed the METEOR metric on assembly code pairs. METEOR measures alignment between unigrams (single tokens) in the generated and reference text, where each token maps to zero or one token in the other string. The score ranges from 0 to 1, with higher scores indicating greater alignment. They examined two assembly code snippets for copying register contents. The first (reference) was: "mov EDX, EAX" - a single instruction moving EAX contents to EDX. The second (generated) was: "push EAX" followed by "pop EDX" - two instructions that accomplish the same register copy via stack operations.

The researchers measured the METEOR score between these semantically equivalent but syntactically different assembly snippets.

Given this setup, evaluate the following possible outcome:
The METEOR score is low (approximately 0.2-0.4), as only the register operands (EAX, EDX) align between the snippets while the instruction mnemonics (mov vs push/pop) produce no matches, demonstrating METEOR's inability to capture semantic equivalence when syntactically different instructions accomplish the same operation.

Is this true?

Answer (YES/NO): YES